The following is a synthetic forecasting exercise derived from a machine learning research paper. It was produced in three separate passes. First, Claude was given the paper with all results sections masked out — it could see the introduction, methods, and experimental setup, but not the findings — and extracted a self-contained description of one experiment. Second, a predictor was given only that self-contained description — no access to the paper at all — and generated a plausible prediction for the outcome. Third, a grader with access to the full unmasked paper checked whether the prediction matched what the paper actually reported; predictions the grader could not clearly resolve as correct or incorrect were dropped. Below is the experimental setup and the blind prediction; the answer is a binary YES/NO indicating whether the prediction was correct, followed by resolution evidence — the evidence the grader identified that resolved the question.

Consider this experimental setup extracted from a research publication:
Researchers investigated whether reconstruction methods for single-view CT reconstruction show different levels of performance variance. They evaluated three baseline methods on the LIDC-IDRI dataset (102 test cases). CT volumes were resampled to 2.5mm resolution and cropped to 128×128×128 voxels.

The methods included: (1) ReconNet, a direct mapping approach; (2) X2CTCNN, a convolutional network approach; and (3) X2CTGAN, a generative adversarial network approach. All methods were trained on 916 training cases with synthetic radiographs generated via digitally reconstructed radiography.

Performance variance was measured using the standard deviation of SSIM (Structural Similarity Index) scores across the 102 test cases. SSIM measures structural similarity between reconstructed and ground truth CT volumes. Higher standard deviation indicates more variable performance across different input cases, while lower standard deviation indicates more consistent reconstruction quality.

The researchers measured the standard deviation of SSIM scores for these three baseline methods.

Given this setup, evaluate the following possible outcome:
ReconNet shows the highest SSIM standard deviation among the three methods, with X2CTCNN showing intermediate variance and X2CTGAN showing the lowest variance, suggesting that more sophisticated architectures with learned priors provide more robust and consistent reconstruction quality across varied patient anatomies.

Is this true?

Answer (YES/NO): NO